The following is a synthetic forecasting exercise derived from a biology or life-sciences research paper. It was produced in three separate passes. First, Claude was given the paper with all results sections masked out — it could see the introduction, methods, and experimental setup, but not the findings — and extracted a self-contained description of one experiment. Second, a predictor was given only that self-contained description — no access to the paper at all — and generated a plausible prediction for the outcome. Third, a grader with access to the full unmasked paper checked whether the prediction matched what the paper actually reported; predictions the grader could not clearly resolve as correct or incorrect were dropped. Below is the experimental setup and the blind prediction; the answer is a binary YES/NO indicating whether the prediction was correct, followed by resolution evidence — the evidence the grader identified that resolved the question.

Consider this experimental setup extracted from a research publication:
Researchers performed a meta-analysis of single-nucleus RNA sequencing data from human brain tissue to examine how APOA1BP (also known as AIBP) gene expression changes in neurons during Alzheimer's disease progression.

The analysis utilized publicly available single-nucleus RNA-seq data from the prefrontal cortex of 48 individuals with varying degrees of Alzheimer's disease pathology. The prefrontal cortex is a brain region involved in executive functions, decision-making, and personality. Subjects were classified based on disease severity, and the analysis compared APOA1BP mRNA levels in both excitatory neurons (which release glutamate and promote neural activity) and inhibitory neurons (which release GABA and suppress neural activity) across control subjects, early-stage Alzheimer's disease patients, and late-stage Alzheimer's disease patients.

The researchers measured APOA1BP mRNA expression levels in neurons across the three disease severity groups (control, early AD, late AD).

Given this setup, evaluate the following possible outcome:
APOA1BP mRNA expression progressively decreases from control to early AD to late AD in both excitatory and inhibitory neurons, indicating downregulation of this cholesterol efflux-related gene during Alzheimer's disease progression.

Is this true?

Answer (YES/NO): YES